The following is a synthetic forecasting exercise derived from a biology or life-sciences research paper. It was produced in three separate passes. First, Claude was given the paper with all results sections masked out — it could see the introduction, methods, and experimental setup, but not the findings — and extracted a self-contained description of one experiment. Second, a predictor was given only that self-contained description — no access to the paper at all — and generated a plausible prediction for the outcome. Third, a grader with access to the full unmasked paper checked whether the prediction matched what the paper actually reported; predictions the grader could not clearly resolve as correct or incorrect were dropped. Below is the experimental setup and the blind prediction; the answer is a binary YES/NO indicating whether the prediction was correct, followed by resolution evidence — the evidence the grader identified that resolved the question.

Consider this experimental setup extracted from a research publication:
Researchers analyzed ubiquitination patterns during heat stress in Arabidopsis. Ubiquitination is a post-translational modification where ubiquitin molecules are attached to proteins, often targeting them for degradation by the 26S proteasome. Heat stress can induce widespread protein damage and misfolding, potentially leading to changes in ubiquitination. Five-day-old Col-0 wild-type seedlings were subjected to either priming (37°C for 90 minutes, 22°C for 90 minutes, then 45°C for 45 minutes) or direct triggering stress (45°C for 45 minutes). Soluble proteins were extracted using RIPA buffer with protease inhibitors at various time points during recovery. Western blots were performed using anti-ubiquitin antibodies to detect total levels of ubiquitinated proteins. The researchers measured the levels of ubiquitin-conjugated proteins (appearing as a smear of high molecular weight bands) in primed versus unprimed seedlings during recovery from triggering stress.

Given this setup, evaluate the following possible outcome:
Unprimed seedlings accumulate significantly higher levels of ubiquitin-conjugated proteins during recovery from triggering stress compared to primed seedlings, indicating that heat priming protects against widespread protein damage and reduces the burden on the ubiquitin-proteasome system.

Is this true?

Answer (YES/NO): YES